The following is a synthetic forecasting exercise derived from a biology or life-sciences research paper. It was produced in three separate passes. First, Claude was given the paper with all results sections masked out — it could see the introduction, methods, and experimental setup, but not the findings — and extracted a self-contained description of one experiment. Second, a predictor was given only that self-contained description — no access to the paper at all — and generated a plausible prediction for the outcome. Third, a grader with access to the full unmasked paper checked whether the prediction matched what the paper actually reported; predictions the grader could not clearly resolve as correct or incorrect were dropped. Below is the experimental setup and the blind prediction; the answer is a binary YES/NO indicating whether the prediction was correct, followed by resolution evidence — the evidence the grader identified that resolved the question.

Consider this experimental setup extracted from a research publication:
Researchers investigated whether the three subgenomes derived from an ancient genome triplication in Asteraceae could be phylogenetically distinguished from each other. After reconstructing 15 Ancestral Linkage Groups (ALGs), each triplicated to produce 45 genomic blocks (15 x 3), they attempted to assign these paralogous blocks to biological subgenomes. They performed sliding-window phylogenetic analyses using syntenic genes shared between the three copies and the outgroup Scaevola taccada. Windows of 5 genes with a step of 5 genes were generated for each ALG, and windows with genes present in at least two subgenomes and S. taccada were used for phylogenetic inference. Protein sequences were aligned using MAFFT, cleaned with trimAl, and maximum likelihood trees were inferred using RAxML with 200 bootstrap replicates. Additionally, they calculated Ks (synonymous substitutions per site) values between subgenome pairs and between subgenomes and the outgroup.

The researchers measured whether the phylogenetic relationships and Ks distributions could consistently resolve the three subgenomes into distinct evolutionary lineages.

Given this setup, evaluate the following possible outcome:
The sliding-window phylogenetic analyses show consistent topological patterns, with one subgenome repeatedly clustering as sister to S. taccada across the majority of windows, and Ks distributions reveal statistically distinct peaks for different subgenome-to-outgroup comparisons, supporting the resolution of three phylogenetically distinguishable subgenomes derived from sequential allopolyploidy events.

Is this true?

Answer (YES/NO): NO